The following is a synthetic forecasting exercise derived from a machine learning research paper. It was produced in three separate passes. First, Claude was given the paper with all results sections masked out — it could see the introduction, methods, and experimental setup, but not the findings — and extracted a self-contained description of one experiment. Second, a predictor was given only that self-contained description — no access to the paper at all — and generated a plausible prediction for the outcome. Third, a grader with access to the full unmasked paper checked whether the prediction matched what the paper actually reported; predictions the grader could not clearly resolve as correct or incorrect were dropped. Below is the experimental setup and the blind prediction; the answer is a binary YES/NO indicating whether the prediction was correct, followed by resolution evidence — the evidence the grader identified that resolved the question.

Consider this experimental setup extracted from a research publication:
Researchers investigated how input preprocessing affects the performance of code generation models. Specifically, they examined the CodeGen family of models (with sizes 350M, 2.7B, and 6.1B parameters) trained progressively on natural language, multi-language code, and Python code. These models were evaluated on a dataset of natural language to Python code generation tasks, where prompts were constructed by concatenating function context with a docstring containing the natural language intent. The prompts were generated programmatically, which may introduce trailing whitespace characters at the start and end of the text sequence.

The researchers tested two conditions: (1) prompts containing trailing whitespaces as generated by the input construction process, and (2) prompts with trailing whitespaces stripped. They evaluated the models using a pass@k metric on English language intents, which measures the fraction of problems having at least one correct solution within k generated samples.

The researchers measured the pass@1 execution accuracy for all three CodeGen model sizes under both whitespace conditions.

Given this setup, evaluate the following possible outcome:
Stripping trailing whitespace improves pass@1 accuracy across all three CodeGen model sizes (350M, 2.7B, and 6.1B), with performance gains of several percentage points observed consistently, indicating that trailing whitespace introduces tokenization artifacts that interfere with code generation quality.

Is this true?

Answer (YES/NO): NO